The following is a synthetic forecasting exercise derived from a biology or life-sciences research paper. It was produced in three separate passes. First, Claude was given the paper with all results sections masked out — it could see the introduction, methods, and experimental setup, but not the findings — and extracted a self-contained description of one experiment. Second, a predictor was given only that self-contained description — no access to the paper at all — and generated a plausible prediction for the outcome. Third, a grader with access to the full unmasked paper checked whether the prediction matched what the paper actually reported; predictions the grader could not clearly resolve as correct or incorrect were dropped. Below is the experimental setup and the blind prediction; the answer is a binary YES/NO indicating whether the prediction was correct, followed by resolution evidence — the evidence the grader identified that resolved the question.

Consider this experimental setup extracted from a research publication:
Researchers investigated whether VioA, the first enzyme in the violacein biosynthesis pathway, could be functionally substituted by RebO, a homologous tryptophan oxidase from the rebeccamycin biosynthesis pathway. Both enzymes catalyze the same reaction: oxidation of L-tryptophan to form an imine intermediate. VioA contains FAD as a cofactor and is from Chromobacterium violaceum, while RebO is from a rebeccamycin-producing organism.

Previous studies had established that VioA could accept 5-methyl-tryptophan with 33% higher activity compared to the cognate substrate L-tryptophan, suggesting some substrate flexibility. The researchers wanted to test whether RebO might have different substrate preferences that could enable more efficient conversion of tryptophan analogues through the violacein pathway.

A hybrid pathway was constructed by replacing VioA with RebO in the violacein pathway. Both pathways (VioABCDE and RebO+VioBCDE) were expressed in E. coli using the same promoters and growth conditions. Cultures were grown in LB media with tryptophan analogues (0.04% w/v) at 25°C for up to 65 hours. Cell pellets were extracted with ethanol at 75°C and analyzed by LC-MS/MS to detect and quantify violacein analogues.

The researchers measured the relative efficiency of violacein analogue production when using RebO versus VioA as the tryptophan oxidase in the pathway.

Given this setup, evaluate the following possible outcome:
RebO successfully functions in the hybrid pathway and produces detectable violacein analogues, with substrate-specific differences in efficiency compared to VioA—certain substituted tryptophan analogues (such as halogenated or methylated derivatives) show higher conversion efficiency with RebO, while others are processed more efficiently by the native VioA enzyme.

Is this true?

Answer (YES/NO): YES